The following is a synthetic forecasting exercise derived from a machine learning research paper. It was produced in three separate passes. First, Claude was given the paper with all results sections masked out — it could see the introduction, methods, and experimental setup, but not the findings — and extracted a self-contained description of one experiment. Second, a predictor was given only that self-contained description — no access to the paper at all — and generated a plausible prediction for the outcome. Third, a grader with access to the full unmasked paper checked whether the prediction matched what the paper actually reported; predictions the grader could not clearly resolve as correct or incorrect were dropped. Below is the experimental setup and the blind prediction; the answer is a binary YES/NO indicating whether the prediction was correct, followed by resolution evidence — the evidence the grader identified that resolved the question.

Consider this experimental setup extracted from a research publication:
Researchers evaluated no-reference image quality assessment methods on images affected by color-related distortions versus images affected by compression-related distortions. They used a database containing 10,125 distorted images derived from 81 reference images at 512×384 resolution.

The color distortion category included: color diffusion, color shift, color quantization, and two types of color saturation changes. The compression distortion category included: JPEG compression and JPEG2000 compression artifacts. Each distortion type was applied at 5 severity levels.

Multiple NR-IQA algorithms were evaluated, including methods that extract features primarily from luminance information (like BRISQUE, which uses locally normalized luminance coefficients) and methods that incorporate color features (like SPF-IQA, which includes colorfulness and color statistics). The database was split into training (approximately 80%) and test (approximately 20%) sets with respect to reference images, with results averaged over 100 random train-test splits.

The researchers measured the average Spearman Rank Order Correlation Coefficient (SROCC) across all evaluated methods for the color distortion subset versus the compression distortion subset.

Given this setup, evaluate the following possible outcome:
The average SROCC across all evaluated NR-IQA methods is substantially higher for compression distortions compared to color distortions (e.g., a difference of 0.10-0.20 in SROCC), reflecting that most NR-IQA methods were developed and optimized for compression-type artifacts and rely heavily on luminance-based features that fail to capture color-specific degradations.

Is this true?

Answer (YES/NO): NO